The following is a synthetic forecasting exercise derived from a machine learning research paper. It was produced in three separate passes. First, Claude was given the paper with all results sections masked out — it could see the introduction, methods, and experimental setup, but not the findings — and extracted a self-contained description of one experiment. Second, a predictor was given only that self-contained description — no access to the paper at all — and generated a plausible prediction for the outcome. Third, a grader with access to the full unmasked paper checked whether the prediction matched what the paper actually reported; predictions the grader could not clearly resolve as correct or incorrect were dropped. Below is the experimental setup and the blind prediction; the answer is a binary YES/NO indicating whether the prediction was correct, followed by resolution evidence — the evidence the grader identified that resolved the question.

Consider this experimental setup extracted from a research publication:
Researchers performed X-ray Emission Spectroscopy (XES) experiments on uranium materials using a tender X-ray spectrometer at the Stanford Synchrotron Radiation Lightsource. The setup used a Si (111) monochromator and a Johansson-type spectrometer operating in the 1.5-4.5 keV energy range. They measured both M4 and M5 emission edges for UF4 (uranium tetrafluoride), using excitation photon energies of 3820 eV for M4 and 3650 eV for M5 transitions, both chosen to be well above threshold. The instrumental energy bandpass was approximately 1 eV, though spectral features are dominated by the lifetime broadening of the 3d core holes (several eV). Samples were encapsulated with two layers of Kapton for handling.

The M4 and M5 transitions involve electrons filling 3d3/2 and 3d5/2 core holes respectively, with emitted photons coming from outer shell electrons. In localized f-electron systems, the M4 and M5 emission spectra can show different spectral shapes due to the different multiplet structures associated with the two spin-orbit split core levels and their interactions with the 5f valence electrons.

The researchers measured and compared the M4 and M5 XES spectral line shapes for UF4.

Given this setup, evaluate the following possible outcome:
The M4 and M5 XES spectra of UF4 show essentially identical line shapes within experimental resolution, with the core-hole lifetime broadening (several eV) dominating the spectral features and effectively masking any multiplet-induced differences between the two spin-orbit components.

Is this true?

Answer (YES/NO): NO